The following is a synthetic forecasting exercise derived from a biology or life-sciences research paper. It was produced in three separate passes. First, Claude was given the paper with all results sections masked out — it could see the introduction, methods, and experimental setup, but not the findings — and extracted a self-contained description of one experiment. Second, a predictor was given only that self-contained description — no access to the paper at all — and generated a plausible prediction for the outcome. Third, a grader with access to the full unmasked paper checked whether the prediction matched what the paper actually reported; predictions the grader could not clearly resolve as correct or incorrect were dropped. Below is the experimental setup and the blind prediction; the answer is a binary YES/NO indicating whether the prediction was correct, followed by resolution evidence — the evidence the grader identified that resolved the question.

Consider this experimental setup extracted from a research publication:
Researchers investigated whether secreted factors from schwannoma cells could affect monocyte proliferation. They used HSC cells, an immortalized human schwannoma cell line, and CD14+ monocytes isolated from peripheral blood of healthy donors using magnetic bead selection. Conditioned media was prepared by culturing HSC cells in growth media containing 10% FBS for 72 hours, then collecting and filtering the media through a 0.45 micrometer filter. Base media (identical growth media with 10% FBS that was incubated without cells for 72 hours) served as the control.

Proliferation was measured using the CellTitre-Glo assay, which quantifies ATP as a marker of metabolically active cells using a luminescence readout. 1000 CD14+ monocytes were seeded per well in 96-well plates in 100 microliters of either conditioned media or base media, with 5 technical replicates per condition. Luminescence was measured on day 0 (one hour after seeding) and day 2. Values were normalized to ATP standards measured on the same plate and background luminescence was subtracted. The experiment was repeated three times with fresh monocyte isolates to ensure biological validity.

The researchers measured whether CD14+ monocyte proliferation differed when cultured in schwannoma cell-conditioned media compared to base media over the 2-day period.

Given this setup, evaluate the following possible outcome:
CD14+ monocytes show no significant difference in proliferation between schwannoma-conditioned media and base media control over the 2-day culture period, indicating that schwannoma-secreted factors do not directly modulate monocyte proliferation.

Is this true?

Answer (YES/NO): NO